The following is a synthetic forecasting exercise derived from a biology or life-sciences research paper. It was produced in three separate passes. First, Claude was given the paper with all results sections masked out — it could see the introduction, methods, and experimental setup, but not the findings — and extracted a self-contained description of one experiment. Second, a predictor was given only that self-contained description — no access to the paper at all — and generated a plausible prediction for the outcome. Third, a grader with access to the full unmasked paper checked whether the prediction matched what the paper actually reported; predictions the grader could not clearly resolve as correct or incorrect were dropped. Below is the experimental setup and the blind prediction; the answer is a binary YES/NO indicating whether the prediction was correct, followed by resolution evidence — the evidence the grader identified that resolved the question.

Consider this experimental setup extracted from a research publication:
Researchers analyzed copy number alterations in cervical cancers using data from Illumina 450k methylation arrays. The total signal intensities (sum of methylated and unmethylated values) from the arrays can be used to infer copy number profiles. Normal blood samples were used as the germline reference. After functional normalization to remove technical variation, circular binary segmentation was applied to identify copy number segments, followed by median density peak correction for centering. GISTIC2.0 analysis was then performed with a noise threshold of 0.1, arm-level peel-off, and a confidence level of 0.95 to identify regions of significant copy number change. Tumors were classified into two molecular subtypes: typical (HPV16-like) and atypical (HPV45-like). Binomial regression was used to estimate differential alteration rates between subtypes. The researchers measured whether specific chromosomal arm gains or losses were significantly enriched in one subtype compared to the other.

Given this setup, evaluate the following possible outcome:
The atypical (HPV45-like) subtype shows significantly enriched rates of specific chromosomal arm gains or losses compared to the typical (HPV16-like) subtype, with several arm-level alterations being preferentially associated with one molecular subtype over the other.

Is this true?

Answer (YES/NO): YES